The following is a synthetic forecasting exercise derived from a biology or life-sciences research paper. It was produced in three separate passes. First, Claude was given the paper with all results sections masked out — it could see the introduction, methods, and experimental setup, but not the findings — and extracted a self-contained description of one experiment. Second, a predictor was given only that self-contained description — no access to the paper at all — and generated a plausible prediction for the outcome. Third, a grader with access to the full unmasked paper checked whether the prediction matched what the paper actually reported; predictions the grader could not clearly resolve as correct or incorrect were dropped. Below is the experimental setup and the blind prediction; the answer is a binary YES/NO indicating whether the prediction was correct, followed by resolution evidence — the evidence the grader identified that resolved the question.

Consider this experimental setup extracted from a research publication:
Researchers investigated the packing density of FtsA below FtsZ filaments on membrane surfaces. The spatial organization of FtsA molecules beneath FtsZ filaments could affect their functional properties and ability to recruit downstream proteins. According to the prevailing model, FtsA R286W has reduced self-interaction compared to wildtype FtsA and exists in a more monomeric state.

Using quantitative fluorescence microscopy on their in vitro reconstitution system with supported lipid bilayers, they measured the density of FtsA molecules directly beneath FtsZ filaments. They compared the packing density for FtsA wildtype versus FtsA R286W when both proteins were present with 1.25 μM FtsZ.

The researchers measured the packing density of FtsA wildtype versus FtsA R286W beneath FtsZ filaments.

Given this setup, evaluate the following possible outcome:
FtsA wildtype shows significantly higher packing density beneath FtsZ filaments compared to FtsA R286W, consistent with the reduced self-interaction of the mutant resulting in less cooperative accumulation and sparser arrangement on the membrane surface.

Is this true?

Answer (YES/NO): NO